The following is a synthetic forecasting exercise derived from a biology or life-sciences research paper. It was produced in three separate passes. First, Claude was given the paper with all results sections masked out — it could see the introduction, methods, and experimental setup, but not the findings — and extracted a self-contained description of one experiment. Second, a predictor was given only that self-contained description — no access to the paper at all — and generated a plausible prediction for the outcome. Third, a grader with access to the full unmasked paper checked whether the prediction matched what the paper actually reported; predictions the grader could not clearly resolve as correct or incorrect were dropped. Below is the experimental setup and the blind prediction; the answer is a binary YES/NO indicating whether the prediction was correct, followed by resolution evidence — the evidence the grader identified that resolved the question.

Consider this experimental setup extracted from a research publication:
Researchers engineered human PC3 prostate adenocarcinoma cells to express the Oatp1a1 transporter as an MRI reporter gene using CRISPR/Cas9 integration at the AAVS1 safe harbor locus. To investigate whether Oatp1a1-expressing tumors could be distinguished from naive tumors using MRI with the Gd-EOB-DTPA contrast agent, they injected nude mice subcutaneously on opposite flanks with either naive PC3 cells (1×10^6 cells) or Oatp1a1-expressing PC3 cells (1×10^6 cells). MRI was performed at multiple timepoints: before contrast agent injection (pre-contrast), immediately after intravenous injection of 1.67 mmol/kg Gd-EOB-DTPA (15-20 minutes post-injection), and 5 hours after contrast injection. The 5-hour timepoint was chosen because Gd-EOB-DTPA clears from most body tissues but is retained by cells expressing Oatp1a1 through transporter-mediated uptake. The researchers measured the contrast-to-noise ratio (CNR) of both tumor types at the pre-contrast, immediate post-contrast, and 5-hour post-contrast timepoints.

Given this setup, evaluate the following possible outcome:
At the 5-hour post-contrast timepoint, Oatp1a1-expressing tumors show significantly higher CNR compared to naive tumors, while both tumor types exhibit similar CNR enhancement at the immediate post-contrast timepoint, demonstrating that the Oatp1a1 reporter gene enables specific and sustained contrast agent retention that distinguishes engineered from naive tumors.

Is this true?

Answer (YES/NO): YES